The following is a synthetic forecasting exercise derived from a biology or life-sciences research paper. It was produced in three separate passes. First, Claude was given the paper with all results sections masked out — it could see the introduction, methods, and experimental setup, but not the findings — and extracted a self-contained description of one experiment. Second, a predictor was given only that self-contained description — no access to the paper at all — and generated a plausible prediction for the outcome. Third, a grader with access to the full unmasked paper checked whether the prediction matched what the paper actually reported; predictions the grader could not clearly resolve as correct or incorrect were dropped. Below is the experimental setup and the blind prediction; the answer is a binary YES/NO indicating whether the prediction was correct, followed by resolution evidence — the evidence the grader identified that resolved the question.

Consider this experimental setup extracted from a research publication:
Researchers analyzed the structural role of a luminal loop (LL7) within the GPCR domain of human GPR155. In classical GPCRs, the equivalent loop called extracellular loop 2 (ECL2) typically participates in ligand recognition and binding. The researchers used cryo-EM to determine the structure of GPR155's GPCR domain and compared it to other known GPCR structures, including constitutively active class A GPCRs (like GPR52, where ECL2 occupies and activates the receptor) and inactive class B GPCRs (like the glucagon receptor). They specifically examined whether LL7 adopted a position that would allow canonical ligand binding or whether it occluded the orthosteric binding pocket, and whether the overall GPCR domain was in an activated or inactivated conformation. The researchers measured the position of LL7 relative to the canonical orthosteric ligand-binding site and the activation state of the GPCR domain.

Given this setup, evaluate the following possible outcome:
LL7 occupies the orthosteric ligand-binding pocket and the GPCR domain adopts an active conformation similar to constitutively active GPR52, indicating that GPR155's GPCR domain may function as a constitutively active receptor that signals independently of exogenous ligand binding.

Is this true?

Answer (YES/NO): NO